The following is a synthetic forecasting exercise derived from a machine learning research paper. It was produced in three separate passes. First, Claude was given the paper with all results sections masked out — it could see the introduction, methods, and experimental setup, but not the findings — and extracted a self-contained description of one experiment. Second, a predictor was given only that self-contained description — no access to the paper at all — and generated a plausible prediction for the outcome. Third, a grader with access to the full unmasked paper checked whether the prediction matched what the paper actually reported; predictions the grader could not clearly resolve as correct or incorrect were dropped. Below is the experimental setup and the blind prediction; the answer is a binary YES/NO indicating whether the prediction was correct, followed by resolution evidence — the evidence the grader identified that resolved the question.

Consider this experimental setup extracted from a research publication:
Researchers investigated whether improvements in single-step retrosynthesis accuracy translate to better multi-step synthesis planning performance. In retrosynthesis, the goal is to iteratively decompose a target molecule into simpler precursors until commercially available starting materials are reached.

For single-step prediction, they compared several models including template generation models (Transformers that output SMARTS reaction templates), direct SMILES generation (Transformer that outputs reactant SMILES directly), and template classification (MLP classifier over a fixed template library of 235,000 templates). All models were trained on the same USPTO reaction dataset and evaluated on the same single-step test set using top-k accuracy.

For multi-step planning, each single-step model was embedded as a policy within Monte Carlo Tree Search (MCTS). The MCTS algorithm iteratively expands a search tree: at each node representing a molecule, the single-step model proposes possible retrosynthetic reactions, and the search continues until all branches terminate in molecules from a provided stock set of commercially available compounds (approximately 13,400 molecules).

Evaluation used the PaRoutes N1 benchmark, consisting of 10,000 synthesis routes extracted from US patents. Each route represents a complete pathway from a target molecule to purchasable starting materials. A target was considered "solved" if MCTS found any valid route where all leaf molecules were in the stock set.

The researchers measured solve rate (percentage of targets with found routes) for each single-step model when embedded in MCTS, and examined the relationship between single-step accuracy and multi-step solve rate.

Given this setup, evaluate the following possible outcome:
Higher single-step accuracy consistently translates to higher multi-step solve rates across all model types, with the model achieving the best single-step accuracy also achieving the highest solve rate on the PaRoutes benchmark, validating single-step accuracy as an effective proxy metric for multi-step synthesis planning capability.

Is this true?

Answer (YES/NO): NO